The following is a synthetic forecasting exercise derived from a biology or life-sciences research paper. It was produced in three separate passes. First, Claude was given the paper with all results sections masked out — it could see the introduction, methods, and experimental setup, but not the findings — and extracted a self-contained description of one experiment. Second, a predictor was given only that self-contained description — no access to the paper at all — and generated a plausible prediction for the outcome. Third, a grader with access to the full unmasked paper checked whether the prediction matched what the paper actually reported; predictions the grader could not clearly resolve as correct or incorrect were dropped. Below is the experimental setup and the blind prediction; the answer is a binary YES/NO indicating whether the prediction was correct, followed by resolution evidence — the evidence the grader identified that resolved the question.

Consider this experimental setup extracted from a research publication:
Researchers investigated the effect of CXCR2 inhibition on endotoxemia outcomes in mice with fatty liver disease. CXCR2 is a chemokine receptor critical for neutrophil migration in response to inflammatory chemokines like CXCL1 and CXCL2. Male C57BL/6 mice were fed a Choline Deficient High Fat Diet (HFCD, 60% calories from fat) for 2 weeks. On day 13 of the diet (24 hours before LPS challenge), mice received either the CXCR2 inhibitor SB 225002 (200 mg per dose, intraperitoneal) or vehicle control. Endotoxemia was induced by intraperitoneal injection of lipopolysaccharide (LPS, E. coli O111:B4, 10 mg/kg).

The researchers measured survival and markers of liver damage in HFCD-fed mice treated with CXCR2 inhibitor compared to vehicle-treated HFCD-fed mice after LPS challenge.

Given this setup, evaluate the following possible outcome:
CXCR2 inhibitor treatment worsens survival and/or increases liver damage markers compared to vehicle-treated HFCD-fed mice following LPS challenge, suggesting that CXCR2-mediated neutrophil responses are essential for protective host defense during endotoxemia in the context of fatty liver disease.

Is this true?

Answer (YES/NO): NO